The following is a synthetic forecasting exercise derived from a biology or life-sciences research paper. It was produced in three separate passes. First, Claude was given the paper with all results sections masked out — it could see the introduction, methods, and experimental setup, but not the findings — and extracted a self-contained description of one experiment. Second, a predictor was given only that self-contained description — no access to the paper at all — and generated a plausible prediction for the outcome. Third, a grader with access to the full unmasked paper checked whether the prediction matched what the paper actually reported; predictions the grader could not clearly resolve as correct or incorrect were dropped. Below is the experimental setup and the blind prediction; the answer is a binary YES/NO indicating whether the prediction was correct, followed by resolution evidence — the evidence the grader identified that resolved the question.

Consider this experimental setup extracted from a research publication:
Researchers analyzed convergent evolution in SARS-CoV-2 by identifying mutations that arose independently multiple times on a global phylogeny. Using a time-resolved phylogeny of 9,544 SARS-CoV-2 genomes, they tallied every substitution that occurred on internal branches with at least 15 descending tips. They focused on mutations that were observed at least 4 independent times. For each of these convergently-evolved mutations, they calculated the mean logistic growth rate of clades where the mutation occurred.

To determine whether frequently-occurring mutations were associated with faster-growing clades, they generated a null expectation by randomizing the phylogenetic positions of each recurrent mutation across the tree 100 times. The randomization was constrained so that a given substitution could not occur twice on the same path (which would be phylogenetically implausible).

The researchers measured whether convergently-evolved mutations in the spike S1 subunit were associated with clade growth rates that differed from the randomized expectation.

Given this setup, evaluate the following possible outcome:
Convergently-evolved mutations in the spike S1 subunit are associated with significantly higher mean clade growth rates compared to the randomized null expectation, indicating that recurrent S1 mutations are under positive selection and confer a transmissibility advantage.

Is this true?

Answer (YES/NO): YES